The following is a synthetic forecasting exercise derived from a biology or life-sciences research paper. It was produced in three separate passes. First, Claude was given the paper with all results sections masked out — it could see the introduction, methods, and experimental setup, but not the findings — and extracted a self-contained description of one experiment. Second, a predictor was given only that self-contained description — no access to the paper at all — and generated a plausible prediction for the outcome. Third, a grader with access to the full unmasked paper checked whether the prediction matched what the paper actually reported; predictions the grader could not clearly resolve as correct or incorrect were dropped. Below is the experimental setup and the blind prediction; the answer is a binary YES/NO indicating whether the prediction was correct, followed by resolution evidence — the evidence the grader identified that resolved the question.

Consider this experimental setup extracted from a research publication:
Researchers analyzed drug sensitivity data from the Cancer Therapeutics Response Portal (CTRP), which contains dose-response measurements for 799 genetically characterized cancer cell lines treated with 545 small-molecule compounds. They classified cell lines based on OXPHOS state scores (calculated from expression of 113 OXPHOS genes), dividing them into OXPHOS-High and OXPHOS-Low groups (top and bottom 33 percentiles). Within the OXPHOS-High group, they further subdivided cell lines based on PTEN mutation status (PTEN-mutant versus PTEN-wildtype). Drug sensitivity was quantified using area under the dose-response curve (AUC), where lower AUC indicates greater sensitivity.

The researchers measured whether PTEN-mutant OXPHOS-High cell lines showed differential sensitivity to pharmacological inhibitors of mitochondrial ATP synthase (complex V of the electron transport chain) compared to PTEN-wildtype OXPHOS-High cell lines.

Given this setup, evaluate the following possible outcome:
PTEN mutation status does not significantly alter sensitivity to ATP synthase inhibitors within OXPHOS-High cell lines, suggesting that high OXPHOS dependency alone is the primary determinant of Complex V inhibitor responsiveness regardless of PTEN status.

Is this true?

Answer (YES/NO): NO